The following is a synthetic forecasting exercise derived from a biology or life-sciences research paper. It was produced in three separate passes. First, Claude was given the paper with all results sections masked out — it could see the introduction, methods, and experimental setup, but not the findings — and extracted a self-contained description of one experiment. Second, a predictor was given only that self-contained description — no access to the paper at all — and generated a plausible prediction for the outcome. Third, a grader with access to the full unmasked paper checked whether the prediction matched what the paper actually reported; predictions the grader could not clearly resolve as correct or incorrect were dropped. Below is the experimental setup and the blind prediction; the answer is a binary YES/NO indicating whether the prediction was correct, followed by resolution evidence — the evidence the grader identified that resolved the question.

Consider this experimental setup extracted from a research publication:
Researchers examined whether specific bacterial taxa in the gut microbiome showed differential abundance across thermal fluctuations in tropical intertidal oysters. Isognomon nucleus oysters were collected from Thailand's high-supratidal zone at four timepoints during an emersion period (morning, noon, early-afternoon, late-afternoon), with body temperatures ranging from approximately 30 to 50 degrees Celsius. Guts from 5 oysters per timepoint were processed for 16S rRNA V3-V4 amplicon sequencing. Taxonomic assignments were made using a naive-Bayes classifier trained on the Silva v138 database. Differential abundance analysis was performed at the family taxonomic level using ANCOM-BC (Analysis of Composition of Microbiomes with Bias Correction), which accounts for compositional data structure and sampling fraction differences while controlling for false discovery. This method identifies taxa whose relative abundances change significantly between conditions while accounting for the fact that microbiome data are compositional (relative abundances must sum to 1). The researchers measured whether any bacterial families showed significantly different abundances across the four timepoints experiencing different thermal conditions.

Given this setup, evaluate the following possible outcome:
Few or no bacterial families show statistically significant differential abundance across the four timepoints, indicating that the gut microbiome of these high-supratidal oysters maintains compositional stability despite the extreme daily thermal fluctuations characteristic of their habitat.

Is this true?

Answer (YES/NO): YES